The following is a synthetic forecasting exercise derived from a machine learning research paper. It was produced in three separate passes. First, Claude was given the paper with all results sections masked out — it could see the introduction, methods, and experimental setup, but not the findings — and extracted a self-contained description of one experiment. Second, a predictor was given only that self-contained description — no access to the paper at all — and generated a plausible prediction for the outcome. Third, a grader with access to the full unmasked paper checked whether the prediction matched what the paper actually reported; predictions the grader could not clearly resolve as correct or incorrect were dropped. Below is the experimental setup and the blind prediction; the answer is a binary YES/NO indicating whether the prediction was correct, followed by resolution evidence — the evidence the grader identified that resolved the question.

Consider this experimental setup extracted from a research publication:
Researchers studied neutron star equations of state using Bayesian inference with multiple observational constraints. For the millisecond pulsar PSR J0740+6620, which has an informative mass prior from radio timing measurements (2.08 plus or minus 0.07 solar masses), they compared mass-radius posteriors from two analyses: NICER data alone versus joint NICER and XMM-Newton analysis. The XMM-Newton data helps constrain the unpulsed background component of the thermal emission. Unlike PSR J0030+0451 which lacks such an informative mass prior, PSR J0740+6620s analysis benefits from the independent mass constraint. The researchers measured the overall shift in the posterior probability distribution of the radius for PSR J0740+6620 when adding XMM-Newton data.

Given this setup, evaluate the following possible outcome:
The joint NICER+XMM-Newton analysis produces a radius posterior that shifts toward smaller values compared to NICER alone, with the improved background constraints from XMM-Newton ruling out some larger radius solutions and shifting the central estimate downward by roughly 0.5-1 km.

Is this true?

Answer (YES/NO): NO